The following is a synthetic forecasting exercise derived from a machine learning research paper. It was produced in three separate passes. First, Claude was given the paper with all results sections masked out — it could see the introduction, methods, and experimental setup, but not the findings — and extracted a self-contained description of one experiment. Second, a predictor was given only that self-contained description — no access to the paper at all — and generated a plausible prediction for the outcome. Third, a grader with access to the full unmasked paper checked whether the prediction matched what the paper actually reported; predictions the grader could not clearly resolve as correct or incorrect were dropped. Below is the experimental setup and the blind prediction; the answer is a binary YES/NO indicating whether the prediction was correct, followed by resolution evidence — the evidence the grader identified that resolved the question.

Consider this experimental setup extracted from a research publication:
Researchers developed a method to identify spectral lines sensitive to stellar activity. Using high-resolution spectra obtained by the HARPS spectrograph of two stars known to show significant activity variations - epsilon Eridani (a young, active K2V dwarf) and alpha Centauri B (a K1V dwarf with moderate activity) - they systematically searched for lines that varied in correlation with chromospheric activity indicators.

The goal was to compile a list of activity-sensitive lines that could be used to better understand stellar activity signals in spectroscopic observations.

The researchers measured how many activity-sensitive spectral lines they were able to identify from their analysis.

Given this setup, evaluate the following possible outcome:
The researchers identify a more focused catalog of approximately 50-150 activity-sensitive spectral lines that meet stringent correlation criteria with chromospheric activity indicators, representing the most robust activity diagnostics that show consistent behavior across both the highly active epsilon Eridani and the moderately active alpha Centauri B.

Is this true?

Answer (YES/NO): NO